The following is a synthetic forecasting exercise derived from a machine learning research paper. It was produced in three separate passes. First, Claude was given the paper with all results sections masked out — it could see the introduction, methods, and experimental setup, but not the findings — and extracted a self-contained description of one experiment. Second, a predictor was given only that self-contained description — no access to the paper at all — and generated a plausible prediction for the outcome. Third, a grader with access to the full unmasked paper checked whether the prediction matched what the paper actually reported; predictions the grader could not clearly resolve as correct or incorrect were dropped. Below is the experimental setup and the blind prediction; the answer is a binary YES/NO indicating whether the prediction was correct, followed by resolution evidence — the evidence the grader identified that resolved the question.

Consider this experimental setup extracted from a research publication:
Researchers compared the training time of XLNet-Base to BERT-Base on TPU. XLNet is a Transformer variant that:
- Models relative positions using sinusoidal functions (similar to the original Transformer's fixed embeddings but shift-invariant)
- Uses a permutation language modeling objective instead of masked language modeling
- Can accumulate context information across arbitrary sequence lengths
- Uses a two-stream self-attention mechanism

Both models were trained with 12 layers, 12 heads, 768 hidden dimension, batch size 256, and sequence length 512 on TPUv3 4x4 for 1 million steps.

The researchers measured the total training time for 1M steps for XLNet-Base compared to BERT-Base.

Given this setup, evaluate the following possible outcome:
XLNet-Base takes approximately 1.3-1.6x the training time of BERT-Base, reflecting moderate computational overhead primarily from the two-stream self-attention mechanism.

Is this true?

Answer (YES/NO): NO